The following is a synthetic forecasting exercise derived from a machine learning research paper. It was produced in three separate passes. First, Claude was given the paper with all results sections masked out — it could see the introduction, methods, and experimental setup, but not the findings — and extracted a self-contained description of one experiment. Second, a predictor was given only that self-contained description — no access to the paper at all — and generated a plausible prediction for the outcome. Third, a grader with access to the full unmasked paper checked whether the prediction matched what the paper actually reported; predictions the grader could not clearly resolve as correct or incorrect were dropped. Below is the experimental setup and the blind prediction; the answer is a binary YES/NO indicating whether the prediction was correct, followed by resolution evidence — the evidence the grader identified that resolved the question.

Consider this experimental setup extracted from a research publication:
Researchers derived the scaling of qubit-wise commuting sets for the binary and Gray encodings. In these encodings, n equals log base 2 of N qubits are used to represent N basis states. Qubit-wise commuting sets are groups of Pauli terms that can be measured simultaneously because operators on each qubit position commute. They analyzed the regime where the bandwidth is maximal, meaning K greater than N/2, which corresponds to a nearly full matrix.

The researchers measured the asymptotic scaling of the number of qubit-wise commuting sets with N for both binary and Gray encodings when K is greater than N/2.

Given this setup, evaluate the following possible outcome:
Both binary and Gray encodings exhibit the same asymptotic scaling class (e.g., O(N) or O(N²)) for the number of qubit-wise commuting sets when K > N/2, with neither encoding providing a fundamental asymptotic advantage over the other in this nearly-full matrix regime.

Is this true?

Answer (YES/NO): YES